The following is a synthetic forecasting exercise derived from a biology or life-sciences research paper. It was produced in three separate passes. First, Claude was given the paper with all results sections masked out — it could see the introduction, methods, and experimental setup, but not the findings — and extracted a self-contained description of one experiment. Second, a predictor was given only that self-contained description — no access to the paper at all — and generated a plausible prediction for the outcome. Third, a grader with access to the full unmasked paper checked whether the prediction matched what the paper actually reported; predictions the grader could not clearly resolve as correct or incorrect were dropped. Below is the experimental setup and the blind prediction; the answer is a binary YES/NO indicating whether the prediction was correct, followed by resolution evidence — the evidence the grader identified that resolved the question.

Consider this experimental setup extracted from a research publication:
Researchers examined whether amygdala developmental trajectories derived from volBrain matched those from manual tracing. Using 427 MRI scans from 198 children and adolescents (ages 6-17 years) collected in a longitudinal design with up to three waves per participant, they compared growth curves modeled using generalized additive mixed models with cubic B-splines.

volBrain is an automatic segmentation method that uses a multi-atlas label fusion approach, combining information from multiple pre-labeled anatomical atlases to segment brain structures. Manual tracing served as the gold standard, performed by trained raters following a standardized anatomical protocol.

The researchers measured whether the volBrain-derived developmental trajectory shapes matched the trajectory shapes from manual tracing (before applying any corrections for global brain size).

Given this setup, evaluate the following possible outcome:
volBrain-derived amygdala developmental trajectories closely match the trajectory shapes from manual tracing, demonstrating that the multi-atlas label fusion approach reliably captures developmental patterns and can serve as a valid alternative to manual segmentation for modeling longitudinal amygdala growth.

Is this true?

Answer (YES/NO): YES